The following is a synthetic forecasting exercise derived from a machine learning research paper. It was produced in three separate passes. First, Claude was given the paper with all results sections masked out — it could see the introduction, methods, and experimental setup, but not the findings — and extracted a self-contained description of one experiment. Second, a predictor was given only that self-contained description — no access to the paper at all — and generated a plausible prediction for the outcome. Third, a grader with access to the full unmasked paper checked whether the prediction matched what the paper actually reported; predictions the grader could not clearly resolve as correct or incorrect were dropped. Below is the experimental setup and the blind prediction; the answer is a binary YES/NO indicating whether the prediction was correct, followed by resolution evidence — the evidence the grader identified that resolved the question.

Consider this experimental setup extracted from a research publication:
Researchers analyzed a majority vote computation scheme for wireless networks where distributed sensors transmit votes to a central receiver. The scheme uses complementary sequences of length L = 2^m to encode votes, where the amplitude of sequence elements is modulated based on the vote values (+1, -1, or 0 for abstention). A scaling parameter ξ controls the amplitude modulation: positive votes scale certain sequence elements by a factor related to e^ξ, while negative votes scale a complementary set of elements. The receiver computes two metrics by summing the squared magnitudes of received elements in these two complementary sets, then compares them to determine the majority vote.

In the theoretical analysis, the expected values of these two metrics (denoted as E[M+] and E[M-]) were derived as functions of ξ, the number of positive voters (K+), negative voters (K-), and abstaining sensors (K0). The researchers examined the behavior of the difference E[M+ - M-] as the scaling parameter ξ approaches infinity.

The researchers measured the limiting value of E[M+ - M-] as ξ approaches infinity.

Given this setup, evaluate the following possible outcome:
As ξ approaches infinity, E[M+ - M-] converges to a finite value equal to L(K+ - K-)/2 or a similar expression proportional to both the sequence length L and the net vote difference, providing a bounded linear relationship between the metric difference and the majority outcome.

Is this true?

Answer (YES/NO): YES